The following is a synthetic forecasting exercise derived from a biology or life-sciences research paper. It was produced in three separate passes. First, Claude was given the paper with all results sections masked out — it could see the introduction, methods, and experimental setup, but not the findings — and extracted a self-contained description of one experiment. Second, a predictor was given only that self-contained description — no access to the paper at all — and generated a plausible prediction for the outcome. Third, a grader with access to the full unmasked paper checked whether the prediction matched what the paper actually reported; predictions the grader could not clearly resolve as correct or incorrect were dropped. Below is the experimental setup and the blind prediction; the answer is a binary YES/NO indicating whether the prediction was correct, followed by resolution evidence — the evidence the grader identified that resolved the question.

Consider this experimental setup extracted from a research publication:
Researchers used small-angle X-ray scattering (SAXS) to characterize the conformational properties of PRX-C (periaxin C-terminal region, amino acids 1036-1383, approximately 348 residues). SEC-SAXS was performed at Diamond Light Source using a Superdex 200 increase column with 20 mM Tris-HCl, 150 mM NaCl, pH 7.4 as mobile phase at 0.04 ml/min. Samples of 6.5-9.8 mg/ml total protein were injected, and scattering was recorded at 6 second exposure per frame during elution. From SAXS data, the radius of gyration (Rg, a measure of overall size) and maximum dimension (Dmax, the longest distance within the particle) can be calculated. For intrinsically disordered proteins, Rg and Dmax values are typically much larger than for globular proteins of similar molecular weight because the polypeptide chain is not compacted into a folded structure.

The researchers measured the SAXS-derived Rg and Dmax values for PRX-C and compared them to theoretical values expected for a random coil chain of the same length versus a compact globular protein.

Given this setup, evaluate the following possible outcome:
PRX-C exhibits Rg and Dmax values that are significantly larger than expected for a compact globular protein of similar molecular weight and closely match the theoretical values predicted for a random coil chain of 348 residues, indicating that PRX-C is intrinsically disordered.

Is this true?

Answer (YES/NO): YES